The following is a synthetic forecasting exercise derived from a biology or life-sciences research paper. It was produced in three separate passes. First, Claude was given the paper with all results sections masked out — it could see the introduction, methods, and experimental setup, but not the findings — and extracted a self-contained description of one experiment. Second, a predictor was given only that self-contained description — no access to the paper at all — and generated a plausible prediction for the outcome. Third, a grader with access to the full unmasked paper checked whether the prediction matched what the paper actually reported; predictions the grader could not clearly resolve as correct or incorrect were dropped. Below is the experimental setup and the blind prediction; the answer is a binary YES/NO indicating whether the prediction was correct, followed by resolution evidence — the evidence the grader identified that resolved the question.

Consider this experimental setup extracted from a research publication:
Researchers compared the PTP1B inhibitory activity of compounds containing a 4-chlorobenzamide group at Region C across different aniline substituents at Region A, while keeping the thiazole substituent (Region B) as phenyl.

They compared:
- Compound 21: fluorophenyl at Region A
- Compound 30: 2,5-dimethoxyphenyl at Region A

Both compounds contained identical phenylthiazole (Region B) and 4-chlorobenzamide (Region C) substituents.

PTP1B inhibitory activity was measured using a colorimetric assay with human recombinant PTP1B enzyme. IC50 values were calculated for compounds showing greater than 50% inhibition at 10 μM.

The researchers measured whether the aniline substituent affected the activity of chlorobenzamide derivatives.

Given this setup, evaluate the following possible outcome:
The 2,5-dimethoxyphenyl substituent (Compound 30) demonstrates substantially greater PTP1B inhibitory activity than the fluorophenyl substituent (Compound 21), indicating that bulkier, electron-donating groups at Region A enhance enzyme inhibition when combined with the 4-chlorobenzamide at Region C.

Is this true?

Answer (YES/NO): YES